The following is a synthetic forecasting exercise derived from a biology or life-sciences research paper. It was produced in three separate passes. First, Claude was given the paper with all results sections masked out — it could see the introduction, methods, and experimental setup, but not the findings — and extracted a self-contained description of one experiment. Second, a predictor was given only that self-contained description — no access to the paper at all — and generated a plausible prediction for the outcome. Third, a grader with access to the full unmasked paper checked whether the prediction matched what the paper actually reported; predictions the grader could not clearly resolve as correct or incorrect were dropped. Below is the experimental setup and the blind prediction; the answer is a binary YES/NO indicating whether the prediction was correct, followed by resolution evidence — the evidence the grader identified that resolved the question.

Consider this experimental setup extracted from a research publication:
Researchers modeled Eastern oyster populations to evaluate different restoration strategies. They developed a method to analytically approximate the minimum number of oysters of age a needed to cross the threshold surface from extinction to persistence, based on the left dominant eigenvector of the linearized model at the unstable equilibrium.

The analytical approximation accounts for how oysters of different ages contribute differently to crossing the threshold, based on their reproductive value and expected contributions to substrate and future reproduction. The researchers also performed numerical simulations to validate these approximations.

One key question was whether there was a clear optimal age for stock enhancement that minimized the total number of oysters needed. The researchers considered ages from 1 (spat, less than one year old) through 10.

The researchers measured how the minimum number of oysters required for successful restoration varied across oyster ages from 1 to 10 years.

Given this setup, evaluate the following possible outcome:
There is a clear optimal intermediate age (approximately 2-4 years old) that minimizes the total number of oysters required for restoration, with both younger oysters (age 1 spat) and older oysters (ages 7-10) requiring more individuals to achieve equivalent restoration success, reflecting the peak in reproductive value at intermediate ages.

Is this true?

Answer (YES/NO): NO